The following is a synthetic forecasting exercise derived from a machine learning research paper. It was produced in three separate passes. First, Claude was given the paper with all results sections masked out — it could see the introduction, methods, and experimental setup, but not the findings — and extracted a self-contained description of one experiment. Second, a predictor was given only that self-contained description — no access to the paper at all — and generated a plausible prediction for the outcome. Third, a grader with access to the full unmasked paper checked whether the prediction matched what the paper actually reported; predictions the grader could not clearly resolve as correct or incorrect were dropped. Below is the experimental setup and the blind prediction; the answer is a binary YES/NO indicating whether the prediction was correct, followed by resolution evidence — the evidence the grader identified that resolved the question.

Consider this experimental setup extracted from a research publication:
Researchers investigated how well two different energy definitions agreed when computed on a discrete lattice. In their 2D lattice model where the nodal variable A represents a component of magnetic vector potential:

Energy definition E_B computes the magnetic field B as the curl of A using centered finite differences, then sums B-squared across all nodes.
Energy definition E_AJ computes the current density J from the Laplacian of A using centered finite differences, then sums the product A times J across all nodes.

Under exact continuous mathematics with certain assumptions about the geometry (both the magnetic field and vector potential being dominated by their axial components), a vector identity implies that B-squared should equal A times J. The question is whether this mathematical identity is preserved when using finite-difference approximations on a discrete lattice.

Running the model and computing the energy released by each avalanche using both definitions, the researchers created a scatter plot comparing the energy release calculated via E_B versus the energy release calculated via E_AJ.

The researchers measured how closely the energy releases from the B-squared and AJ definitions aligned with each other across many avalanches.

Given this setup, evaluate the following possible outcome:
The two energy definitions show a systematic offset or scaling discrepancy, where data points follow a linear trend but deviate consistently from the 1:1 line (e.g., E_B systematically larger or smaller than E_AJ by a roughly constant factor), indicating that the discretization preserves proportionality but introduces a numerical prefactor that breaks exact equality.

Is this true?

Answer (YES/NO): NO